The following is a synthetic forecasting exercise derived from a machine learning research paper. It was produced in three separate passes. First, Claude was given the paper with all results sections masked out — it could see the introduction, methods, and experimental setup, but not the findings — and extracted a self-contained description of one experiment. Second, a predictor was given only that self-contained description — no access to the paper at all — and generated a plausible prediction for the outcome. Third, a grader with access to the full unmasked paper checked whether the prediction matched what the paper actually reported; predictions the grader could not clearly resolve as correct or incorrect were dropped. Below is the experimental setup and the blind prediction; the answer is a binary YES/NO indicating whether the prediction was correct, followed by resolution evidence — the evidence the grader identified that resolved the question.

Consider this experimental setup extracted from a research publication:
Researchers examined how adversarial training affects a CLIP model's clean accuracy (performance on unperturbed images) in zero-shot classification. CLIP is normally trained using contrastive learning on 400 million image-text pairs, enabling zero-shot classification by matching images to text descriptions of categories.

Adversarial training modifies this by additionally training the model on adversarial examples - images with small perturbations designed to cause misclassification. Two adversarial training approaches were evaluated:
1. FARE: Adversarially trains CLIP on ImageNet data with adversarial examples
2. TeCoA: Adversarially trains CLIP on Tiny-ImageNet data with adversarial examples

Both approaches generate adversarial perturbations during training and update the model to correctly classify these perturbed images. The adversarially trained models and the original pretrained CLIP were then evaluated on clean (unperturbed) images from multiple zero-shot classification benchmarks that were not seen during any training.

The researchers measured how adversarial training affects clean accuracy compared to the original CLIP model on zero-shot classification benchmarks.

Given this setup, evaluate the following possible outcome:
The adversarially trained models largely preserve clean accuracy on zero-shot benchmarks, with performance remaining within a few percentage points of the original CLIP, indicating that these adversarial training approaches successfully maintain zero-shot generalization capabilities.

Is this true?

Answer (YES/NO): NO